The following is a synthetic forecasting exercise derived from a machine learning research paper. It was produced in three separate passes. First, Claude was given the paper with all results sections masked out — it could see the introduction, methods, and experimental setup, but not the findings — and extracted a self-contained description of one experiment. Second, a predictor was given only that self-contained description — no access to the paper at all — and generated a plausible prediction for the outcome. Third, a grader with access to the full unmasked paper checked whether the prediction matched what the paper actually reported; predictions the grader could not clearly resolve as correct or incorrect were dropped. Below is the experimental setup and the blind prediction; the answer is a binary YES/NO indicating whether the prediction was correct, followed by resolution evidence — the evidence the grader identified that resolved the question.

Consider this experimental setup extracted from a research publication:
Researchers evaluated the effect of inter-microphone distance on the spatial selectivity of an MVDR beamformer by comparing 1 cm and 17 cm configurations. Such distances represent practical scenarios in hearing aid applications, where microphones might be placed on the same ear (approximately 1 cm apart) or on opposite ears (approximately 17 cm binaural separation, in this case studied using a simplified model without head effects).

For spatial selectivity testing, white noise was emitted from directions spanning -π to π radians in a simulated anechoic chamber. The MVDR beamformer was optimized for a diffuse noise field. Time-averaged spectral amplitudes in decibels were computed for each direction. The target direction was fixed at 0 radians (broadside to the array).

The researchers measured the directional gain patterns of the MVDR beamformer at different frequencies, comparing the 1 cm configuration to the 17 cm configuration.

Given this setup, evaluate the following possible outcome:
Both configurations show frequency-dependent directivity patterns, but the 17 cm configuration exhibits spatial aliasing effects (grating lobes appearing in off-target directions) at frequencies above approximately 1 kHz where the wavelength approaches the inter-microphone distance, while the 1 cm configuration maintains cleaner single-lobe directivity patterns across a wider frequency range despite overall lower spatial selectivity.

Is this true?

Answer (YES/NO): YES